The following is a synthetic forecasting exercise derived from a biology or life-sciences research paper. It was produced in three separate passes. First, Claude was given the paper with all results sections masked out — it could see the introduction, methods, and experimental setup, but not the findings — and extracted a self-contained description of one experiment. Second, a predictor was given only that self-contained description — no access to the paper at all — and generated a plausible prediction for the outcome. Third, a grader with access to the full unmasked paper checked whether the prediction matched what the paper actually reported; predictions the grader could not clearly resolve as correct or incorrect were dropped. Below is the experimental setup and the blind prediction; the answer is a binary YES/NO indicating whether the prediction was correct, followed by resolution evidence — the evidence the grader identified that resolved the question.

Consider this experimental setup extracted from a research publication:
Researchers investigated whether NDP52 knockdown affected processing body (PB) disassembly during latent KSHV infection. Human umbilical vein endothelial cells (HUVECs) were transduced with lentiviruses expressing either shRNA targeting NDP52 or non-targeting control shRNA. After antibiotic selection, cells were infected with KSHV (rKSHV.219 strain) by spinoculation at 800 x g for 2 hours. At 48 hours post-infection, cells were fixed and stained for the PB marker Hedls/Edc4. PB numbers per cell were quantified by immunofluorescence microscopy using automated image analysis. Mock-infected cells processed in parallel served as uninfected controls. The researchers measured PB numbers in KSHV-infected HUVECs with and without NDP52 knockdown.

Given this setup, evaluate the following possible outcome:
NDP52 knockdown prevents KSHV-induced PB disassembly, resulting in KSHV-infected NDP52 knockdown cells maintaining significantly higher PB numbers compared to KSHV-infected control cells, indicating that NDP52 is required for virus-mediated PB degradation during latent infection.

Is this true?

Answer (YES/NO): YES